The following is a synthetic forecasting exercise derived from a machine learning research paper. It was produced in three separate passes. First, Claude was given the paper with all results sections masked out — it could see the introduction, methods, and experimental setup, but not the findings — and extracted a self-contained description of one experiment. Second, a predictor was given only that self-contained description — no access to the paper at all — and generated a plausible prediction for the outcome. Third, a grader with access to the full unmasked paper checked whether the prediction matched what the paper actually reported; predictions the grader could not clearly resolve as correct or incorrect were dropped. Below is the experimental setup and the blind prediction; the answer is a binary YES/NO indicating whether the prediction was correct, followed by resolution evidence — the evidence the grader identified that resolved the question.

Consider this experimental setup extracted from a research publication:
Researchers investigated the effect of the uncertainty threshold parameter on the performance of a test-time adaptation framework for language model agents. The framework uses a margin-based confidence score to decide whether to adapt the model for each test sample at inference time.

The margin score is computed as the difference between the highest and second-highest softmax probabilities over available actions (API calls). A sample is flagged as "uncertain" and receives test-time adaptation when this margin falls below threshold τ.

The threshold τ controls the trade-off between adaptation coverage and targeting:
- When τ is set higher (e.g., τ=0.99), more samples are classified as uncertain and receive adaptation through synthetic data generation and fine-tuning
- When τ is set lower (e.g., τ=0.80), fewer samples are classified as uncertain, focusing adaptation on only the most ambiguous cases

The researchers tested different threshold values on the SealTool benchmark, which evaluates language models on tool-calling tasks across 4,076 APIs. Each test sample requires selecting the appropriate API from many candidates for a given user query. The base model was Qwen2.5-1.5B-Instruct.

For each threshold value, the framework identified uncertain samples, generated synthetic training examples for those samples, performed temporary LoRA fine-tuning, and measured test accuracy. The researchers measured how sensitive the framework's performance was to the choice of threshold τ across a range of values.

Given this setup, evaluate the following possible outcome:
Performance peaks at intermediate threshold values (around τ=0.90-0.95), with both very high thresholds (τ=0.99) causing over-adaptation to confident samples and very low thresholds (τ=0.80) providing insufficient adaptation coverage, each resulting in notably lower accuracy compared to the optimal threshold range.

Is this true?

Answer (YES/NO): NO